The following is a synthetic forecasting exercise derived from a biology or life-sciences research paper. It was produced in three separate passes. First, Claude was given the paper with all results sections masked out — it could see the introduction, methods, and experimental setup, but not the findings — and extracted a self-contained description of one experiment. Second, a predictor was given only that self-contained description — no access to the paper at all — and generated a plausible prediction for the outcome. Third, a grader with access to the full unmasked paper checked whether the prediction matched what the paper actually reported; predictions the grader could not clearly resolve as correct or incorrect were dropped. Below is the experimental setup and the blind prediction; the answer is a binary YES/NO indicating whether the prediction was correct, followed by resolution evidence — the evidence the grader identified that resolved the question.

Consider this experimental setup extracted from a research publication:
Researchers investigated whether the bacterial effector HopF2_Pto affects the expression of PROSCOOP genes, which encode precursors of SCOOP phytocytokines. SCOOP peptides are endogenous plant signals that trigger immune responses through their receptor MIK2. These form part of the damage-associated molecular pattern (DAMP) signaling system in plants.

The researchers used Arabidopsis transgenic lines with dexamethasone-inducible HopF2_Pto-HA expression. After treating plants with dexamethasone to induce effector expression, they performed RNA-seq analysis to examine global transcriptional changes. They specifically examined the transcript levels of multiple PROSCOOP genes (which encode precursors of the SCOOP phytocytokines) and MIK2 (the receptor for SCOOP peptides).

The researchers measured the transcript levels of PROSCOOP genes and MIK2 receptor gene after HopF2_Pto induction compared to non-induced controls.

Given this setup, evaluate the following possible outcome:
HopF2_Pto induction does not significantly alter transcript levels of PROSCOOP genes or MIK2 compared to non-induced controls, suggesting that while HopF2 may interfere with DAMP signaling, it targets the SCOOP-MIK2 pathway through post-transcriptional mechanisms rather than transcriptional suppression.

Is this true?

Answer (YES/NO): NO